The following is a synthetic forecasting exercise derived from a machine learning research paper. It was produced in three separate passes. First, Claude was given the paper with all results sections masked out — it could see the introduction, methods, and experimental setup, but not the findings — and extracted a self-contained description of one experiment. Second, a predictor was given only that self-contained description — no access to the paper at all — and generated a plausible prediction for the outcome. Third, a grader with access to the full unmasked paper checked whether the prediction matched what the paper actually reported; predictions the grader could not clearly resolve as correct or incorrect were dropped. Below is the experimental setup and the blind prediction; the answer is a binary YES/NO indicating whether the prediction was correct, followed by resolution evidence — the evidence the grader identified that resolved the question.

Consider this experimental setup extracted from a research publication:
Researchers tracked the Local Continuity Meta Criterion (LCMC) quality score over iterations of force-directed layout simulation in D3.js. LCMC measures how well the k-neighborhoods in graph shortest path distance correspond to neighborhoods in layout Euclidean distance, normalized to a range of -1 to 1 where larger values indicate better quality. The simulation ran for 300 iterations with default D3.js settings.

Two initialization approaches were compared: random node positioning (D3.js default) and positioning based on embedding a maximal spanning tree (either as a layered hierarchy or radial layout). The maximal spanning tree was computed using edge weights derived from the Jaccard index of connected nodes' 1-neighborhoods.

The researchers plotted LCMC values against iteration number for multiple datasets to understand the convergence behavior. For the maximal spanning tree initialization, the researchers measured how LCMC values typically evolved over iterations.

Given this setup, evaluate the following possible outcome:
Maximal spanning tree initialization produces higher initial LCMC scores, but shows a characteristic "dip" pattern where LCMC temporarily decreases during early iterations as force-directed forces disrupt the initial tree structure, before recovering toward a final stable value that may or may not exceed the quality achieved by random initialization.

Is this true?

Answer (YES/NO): NO